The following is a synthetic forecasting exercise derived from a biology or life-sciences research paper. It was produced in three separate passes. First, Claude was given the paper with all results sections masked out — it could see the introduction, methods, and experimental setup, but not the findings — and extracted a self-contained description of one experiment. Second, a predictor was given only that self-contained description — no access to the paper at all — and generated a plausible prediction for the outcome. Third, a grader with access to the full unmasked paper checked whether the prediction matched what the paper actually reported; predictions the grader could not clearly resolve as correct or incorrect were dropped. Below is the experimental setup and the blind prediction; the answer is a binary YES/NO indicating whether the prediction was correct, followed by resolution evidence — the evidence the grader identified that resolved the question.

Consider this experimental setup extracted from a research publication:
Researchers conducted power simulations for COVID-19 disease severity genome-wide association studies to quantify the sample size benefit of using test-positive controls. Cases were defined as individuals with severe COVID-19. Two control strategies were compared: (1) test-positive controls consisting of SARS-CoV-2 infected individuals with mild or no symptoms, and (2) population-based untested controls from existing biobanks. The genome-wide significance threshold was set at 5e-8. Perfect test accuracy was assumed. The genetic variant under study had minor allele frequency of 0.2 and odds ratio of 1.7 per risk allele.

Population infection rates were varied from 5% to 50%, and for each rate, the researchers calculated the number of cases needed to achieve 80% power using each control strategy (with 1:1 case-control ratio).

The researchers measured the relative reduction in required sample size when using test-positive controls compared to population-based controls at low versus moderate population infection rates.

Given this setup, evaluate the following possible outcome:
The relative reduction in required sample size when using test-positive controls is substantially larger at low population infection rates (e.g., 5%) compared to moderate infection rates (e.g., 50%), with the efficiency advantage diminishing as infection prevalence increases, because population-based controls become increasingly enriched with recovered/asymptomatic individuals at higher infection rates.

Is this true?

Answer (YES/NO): YES